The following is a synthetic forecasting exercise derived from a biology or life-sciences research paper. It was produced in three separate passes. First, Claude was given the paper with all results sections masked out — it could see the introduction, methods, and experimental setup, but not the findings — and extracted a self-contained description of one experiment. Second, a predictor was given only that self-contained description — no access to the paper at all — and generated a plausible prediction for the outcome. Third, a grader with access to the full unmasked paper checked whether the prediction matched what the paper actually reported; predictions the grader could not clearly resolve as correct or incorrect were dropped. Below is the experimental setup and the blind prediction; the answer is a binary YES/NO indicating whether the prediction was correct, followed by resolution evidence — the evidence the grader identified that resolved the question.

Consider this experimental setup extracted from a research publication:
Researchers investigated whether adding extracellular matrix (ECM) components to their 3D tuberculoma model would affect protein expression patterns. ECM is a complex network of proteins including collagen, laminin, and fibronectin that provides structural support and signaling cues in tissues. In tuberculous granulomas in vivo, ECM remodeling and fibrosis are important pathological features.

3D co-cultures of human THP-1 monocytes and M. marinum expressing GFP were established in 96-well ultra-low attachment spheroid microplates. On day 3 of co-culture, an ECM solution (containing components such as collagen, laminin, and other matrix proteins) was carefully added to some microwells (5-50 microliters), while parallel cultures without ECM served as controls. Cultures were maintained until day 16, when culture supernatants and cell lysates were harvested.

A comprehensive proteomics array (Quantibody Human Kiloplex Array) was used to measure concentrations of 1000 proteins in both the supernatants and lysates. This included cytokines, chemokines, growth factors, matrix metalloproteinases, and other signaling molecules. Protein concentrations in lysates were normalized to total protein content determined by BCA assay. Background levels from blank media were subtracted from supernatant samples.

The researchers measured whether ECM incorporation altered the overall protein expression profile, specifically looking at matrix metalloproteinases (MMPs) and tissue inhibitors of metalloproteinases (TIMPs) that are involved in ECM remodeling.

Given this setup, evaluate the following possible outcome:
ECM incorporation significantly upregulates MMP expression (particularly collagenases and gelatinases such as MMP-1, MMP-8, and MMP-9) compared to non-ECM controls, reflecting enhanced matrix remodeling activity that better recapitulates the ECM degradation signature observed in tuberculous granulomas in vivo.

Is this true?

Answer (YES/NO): NO